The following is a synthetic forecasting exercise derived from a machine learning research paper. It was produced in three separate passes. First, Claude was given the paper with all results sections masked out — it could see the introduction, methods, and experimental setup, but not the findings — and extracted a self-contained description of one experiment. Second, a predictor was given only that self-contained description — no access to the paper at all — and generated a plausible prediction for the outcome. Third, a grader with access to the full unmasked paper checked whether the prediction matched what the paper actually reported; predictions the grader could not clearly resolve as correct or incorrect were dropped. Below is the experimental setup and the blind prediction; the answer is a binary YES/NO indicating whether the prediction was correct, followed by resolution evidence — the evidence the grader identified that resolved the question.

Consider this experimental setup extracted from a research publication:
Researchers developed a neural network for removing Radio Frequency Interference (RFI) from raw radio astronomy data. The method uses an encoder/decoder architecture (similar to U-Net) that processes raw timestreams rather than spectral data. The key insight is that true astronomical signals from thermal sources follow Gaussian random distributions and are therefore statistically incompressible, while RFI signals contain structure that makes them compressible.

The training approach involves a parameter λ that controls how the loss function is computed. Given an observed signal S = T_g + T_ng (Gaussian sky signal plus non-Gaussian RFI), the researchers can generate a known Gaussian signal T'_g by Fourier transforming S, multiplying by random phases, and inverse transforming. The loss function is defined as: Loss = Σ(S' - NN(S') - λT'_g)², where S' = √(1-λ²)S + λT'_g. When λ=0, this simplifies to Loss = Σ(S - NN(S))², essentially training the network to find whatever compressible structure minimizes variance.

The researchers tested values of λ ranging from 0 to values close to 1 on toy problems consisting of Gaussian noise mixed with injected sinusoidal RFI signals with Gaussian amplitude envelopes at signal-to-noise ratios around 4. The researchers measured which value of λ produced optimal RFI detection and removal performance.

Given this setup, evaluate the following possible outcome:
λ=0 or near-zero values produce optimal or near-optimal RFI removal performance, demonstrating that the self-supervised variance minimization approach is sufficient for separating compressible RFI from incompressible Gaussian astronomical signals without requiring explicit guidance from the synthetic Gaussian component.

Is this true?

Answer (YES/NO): YES